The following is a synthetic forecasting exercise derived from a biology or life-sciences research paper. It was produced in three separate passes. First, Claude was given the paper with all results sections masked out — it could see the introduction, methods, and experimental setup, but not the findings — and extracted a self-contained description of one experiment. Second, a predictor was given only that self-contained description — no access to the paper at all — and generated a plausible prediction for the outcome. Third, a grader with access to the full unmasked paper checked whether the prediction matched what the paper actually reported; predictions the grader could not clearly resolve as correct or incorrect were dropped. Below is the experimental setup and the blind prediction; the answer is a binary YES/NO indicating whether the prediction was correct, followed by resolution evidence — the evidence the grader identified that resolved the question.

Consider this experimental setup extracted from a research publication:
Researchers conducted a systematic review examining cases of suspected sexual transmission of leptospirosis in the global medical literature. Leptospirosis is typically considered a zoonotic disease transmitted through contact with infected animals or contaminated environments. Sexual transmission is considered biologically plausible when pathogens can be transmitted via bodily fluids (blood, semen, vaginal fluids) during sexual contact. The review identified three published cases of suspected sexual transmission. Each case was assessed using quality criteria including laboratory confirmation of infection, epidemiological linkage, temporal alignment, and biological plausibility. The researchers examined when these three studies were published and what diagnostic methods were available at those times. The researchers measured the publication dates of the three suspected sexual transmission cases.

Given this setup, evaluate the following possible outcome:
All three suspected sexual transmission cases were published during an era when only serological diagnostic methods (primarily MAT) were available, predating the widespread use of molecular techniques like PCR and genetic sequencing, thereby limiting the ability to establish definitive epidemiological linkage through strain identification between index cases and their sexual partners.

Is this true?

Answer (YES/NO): NO